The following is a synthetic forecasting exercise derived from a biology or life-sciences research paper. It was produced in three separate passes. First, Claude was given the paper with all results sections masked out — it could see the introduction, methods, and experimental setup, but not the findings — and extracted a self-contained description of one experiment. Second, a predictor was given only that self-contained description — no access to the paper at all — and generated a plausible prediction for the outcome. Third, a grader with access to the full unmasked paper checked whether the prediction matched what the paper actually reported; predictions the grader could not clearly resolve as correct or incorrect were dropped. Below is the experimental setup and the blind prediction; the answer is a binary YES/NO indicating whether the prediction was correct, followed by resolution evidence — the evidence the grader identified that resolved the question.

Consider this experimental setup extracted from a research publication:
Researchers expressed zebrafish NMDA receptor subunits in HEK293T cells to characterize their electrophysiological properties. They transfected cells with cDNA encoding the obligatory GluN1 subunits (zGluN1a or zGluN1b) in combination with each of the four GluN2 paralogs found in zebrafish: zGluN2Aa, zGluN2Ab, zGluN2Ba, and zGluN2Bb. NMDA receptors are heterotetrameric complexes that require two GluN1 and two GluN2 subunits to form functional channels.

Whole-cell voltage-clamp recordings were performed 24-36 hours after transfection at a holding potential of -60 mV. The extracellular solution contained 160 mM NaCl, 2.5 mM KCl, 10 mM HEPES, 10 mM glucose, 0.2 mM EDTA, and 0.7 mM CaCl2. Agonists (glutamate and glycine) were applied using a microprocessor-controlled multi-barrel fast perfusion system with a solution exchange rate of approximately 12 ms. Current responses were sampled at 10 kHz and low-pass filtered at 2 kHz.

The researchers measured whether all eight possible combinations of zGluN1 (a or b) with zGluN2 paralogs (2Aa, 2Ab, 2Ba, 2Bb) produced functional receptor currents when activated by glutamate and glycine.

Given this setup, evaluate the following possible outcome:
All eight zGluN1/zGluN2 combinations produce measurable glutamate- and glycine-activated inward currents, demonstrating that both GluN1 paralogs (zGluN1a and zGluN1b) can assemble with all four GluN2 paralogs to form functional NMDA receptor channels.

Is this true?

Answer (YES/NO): NO